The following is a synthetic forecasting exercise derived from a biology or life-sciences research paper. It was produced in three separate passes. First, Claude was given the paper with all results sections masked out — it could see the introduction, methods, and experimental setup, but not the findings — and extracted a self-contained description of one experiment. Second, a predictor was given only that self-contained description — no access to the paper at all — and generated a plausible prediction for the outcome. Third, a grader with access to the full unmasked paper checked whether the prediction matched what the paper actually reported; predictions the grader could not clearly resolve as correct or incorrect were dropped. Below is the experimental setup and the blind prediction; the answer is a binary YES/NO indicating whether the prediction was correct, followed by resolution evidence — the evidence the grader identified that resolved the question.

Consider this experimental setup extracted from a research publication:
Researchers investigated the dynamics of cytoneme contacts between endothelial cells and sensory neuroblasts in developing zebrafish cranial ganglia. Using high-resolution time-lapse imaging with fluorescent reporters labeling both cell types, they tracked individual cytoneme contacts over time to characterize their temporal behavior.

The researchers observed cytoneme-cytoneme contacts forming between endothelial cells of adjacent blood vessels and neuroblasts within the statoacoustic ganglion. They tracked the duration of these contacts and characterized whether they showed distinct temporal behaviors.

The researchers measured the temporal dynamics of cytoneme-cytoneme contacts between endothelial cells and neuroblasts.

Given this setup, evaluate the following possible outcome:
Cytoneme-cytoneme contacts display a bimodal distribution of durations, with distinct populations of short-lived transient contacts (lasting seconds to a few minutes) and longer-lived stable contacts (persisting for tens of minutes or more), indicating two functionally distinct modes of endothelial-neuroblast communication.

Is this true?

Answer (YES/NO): NO